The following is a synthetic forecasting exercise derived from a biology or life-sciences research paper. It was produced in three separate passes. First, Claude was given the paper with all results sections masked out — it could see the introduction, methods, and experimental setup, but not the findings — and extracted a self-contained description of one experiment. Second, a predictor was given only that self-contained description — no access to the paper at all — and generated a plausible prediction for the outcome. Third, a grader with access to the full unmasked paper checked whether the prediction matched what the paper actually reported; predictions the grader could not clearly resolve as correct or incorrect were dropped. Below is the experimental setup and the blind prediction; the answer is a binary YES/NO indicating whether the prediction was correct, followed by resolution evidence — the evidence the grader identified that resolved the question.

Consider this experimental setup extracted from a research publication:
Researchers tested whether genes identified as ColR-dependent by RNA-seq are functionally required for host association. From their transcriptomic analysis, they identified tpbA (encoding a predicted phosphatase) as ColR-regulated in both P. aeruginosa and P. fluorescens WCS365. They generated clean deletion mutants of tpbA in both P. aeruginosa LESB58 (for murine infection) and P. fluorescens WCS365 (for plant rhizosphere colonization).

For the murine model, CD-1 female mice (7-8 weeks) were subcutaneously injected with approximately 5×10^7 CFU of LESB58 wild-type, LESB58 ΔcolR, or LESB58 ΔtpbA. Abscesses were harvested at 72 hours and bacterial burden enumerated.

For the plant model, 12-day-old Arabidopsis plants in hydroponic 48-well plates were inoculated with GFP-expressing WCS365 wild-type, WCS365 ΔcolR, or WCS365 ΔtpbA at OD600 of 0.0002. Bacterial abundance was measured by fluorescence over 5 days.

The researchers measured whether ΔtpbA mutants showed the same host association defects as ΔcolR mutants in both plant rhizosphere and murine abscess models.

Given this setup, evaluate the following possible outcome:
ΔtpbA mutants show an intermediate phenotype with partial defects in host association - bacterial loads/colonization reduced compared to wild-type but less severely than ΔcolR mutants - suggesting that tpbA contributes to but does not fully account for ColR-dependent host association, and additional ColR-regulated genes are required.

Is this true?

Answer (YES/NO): NO